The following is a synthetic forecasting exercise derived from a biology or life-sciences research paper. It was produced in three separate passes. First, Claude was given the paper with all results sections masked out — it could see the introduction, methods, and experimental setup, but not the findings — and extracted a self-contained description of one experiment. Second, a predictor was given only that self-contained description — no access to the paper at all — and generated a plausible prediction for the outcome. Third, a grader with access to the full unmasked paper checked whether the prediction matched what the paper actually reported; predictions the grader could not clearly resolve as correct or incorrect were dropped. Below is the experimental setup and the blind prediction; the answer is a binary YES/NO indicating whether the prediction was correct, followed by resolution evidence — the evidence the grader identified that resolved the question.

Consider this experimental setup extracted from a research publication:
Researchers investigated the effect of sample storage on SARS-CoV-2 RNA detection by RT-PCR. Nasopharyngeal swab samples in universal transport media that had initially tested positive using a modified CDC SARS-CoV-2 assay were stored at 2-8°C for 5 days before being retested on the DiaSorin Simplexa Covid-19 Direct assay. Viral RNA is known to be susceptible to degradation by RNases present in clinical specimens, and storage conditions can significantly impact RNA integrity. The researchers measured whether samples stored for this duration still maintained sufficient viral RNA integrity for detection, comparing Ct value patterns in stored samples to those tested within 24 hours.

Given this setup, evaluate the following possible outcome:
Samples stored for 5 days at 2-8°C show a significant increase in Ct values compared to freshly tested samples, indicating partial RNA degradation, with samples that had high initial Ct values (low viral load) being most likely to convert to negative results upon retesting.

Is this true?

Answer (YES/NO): NO